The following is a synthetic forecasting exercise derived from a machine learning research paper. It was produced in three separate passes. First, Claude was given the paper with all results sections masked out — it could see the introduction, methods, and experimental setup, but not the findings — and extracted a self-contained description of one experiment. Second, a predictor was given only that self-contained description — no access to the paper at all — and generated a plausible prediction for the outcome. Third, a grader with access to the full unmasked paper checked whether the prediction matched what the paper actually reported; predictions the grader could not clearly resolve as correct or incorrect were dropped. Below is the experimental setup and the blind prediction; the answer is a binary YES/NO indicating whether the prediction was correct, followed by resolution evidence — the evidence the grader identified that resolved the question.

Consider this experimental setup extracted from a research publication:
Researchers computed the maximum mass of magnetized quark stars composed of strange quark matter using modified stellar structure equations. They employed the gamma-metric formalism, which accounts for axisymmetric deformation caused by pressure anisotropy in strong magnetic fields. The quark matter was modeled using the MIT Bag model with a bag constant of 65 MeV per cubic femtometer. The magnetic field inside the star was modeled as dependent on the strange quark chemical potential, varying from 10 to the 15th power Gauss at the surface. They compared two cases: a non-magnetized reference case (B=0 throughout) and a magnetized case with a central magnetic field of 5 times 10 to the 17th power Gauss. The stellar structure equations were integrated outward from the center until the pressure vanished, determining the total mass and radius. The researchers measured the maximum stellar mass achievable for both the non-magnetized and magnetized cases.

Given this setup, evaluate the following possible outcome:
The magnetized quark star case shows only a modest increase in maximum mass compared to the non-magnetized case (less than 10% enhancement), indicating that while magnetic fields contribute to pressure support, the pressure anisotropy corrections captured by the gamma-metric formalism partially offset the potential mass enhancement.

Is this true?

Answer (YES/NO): NO